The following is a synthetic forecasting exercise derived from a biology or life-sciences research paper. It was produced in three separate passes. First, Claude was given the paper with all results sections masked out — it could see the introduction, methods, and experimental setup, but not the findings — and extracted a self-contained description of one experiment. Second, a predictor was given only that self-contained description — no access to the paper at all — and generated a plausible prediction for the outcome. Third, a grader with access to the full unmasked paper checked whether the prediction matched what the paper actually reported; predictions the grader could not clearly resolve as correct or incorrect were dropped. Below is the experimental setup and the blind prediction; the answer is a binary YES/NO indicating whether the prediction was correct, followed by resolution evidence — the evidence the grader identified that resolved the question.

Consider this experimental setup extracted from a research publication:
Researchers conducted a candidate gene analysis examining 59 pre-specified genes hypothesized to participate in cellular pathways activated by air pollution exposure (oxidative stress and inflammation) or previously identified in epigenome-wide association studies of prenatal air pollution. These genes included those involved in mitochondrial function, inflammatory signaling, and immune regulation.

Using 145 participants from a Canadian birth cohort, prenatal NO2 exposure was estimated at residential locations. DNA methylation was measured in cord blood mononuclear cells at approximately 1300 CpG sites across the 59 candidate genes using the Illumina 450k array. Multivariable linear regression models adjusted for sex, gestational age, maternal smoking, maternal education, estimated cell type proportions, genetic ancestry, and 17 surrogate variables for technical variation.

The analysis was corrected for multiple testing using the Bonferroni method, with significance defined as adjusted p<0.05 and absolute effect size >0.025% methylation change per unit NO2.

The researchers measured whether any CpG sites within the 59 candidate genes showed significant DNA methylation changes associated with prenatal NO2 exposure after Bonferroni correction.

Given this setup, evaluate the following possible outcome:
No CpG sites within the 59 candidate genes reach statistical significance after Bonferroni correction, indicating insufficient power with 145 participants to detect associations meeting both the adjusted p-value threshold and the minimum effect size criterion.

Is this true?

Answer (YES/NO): YES